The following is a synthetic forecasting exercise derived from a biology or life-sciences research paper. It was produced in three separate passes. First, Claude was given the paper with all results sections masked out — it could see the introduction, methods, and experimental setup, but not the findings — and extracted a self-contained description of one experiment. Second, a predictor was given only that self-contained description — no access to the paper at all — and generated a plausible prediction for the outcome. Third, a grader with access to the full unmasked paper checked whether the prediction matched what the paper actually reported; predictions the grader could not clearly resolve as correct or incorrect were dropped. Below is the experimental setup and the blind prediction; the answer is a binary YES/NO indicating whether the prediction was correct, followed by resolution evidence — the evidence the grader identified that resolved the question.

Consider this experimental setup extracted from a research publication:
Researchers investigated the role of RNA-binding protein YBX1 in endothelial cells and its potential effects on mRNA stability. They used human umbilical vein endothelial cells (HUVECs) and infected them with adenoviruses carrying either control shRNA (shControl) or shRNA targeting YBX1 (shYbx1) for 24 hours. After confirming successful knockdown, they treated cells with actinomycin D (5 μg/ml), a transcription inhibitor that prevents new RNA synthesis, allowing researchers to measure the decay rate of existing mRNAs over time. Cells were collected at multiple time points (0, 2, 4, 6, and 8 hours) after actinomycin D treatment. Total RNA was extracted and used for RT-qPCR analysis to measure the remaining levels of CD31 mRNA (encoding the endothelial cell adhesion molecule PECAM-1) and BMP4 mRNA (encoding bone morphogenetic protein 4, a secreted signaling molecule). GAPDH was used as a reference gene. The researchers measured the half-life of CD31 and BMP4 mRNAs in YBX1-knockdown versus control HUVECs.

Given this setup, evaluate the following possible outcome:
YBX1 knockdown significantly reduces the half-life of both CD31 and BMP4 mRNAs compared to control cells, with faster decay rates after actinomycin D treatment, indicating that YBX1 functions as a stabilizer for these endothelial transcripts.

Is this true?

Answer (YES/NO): YES